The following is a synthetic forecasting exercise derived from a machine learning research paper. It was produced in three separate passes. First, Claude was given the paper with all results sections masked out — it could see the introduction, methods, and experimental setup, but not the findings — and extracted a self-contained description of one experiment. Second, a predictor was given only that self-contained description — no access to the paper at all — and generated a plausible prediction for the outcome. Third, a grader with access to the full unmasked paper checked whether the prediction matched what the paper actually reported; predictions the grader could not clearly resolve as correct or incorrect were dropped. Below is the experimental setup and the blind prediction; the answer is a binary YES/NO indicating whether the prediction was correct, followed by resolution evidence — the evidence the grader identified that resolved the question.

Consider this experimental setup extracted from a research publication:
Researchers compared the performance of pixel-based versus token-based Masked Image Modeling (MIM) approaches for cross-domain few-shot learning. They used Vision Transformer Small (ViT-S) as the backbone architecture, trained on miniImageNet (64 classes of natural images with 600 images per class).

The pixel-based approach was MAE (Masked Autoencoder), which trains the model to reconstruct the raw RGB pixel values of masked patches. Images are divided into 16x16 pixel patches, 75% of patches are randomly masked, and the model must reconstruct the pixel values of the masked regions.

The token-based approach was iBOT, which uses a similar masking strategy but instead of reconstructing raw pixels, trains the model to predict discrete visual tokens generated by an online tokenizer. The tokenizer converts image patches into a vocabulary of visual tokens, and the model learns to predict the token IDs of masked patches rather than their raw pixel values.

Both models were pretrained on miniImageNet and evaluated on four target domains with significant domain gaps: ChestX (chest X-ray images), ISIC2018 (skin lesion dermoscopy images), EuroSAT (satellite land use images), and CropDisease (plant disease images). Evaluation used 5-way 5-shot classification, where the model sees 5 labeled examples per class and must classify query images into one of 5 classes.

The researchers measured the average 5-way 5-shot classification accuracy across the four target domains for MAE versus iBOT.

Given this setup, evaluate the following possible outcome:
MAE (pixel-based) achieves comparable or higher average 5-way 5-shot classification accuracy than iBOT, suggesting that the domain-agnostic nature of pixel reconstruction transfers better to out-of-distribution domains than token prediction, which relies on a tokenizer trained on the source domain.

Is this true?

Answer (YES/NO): NO